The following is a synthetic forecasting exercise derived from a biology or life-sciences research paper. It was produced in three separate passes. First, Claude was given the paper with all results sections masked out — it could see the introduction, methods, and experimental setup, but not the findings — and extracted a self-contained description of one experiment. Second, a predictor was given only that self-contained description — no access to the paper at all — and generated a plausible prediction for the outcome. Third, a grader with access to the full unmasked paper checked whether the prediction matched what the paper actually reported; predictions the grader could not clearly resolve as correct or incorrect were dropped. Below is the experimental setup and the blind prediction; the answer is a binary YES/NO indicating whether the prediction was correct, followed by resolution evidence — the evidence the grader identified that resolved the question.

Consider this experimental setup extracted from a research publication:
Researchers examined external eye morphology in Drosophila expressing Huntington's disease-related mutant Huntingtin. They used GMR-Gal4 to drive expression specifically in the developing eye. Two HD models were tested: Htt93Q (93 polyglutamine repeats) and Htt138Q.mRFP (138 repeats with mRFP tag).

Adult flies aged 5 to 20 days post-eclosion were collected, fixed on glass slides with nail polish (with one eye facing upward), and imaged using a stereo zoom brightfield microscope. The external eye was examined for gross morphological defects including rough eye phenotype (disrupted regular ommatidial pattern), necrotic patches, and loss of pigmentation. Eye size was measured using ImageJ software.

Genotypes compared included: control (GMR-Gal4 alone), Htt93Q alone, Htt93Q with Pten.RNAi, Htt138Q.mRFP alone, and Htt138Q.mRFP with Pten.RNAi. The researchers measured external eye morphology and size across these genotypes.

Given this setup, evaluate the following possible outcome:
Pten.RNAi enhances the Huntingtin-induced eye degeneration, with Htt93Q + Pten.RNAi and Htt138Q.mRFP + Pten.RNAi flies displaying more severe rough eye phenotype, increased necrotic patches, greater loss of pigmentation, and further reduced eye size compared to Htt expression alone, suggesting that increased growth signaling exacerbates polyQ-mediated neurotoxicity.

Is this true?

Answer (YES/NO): NO